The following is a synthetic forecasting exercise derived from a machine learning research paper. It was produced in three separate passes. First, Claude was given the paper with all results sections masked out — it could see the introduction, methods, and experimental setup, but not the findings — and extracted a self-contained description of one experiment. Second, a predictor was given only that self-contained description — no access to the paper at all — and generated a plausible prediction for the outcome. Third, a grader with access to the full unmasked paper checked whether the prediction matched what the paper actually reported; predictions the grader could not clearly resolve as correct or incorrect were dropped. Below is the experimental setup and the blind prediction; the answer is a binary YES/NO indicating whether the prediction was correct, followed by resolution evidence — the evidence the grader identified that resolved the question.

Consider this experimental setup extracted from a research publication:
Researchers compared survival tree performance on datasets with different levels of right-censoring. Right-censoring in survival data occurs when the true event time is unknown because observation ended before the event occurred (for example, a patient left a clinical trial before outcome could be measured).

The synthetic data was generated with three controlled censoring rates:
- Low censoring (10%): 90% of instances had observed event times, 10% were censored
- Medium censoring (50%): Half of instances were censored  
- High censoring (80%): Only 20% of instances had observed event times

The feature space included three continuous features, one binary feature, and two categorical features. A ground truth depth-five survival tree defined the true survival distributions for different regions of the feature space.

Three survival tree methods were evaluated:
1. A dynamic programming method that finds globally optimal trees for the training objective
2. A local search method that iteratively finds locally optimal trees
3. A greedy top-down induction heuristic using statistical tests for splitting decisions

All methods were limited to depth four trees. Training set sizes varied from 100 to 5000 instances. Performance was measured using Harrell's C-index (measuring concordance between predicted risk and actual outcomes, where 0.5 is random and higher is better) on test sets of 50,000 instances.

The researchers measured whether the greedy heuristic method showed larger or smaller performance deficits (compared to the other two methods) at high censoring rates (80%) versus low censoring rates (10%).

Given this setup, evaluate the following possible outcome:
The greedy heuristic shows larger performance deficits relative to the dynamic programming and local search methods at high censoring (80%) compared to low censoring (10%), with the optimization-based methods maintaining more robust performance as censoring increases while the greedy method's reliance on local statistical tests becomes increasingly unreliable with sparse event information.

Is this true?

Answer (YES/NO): YES